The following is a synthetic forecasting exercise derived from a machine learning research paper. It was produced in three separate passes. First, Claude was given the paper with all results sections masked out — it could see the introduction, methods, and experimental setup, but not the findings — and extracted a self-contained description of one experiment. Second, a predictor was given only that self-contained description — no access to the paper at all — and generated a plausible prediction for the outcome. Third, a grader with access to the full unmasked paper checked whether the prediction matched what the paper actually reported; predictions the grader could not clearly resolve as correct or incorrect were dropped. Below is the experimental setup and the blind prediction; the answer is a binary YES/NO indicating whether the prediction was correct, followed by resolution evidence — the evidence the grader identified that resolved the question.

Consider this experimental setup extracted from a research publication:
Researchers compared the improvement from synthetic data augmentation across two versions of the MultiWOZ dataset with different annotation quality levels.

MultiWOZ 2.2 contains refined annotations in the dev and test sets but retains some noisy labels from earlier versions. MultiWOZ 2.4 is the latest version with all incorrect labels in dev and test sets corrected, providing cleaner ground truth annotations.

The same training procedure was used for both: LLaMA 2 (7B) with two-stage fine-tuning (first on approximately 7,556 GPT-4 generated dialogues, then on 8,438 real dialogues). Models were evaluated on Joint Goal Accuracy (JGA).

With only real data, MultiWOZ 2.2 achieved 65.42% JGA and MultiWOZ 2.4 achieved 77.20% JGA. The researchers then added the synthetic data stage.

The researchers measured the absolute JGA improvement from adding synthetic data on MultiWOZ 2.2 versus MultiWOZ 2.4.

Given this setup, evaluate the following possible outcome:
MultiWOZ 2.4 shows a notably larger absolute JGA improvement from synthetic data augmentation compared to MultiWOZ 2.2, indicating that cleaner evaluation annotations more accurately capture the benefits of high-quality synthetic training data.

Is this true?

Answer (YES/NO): NO